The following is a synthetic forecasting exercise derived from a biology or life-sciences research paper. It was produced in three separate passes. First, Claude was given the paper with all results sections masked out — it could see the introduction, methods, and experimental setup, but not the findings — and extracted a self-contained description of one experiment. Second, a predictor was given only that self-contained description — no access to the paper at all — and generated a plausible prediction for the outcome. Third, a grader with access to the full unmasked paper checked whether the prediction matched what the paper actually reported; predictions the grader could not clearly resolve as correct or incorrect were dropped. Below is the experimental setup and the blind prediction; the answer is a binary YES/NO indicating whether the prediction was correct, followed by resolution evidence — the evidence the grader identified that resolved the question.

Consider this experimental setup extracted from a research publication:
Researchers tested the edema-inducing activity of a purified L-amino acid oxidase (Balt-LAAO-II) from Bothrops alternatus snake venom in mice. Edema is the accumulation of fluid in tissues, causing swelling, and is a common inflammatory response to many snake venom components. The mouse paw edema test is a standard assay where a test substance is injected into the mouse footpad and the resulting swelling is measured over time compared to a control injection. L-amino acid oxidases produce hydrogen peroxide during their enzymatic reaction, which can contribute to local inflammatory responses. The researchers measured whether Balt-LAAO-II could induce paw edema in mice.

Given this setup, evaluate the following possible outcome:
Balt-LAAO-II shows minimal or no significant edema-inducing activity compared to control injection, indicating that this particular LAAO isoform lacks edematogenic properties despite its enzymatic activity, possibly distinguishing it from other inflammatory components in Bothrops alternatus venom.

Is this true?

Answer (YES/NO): NO